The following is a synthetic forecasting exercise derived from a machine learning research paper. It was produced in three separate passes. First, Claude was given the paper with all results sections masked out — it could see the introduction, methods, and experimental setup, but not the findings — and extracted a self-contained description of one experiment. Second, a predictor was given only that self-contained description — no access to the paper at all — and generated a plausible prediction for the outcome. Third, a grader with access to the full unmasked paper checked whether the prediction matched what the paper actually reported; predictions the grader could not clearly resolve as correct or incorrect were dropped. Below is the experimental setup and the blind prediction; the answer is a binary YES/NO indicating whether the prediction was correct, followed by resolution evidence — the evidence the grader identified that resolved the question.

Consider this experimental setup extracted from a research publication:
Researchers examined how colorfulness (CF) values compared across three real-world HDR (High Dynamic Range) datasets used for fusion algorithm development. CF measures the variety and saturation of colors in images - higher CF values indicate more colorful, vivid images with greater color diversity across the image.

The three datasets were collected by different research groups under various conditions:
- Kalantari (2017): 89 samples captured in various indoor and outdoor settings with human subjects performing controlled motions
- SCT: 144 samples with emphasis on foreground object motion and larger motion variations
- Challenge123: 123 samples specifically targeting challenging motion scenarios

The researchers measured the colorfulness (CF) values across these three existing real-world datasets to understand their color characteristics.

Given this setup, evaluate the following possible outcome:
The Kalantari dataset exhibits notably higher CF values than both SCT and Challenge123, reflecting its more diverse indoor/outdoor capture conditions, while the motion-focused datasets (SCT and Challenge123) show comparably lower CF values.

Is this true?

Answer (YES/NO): NO